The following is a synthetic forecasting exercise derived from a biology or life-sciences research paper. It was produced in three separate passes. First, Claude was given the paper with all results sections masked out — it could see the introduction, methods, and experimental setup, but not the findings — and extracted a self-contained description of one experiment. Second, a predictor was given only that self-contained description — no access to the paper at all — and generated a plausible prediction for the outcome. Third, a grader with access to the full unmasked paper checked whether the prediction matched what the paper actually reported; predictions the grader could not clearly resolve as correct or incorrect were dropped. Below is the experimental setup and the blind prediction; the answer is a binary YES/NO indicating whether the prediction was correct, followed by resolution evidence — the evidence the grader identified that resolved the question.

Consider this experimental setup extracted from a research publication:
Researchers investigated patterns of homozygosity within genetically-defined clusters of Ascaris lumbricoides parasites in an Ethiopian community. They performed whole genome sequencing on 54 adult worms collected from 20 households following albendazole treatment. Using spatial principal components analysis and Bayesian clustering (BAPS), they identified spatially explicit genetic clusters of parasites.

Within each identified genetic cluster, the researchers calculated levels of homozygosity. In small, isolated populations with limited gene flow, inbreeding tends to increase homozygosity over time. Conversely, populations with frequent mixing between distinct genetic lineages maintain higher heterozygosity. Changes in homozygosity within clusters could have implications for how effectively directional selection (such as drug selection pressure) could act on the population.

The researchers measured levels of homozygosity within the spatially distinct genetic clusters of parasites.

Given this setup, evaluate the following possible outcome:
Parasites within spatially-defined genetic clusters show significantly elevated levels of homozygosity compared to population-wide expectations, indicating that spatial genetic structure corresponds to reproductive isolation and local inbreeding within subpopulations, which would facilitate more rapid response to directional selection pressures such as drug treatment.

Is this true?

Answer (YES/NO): YES